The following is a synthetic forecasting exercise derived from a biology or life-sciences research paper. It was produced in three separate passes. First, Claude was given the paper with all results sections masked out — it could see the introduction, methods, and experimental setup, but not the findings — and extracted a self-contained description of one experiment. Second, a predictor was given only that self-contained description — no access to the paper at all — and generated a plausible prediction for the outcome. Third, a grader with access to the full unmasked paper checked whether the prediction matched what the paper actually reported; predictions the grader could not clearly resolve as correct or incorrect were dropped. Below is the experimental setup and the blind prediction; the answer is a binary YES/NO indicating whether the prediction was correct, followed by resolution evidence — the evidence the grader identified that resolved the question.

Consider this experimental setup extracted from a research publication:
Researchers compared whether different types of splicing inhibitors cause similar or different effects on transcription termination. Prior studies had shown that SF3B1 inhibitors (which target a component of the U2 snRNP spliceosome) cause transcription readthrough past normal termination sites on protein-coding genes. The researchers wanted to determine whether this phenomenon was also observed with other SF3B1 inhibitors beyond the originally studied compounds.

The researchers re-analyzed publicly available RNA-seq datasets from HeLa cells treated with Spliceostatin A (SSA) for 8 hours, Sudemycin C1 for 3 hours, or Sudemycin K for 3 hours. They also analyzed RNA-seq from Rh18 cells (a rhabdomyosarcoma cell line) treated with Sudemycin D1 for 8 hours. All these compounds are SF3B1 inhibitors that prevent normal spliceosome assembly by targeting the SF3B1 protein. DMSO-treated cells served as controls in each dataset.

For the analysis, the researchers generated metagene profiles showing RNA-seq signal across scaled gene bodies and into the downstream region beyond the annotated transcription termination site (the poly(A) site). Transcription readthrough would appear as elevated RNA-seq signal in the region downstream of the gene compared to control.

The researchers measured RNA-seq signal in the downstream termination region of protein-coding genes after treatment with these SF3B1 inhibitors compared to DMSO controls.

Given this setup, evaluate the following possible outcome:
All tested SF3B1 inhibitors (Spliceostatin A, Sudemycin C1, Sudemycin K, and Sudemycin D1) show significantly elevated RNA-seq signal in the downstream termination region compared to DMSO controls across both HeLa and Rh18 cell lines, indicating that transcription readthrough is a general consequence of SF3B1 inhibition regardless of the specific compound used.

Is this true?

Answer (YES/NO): NO